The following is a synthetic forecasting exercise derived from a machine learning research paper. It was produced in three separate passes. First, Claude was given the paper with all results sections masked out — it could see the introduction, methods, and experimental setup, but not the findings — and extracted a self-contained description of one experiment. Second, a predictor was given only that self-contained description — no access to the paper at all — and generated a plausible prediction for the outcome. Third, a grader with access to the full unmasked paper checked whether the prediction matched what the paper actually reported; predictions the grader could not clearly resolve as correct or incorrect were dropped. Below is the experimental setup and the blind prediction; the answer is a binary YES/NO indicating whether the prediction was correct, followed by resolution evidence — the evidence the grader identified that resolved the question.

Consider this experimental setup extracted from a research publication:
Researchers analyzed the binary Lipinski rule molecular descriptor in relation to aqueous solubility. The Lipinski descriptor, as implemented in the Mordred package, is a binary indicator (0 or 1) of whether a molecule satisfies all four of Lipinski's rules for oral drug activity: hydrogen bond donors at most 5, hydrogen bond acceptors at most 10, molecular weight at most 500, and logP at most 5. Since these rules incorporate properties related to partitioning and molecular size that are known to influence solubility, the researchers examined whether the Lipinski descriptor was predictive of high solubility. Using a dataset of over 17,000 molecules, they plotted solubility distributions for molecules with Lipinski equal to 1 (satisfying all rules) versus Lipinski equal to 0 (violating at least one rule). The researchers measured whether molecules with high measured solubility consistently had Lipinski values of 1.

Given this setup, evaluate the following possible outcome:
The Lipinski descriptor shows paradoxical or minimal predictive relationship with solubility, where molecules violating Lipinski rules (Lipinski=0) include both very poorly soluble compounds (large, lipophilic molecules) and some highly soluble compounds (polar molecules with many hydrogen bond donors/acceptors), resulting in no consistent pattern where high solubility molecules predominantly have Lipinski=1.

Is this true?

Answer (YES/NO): YES